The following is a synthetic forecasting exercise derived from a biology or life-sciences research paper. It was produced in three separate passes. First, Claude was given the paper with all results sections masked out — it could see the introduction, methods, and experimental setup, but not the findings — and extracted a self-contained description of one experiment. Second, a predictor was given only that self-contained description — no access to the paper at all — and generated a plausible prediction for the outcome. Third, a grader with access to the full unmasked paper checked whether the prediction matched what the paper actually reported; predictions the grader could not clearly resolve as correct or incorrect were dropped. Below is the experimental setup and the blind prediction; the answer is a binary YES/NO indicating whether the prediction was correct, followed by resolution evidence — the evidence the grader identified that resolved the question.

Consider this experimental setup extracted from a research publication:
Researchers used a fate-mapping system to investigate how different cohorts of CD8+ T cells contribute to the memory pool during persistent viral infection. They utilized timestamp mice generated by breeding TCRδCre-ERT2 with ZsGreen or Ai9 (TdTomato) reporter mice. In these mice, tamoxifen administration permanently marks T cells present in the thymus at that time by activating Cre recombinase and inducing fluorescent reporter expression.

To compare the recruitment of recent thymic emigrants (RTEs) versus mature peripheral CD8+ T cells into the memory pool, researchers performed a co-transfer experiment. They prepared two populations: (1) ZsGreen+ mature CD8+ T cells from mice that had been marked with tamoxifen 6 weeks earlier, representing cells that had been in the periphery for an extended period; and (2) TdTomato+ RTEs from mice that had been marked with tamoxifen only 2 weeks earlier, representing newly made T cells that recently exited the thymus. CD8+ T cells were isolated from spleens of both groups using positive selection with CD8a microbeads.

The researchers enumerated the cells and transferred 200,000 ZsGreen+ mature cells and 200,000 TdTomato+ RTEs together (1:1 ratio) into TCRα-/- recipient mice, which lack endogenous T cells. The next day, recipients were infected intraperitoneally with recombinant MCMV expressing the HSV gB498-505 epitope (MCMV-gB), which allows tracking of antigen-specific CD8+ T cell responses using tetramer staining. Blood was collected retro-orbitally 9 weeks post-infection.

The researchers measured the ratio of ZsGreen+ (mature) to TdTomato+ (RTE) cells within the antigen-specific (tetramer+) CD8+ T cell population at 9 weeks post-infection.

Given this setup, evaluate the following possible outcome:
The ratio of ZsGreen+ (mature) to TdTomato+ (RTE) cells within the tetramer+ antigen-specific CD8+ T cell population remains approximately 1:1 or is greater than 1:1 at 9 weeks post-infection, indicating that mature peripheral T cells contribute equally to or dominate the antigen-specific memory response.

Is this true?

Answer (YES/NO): NO